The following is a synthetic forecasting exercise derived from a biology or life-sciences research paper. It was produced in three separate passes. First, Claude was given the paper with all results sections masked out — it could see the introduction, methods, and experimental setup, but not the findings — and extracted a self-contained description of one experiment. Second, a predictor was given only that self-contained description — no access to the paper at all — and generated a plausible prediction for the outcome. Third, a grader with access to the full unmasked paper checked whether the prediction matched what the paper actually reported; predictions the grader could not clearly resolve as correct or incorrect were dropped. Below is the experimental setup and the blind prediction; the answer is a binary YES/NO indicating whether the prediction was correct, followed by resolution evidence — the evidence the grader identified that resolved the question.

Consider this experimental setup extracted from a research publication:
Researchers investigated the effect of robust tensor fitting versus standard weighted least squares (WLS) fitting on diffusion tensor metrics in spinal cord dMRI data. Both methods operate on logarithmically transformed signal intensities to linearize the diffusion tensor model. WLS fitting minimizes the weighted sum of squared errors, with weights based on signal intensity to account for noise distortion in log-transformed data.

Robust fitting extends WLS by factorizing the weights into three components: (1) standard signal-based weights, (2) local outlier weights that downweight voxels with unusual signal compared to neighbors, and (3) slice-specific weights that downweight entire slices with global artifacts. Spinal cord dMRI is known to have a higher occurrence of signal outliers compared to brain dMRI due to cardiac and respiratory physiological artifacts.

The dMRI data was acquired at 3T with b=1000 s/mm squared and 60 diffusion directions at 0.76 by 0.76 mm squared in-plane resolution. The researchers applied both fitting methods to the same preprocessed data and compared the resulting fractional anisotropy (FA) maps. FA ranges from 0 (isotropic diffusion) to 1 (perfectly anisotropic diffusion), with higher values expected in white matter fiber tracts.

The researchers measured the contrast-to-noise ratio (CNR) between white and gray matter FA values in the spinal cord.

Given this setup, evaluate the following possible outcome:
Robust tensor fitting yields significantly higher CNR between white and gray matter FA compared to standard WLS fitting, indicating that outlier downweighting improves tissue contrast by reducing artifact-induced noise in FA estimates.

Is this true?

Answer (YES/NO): YES